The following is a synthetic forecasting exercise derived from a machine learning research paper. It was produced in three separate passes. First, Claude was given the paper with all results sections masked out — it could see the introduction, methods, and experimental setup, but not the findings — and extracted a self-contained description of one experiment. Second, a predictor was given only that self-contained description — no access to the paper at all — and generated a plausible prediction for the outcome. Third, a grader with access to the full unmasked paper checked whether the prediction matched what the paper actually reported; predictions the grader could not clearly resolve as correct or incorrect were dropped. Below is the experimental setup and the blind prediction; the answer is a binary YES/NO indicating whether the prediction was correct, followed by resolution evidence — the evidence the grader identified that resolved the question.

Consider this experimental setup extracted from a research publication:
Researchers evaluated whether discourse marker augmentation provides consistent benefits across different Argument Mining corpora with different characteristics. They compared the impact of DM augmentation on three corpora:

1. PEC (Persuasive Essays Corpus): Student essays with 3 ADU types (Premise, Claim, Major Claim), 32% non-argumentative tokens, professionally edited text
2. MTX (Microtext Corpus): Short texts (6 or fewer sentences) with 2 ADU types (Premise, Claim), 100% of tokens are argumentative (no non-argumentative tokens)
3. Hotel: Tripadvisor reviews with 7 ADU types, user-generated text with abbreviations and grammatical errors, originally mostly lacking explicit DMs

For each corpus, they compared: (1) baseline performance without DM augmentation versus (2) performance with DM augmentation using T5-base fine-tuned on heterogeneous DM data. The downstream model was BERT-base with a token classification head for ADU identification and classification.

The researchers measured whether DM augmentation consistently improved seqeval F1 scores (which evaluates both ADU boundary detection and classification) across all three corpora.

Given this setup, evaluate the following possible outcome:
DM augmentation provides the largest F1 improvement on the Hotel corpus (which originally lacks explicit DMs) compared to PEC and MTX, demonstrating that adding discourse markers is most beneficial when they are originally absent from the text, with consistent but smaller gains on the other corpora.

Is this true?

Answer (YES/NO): NO